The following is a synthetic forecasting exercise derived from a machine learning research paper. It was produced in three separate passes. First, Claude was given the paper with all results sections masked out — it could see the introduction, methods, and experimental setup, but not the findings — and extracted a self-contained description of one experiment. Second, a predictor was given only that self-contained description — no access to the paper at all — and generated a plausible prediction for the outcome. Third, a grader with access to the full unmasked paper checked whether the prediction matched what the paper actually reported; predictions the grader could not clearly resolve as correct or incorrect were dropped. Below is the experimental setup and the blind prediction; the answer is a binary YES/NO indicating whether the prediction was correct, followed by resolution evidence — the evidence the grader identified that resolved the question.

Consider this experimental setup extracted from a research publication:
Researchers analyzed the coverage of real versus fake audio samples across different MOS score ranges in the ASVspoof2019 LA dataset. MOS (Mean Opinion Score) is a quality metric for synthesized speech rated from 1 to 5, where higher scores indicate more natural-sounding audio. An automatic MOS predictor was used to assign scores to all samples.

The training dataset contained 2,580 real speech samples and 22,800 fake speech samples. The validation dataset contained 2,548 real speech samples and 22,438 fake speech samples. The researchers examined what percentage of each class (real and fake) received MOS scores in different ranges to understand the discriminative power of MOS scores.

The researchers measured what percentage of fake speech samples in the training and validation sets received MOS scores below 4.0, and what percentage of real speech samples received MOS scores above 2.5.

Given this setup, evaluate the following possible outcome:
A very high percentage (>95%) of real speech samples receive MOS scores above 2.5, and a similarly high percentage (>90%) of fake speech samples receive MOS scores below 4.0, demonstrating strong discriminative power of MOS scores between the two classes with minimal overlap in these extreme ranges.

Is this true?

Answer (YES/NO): YES